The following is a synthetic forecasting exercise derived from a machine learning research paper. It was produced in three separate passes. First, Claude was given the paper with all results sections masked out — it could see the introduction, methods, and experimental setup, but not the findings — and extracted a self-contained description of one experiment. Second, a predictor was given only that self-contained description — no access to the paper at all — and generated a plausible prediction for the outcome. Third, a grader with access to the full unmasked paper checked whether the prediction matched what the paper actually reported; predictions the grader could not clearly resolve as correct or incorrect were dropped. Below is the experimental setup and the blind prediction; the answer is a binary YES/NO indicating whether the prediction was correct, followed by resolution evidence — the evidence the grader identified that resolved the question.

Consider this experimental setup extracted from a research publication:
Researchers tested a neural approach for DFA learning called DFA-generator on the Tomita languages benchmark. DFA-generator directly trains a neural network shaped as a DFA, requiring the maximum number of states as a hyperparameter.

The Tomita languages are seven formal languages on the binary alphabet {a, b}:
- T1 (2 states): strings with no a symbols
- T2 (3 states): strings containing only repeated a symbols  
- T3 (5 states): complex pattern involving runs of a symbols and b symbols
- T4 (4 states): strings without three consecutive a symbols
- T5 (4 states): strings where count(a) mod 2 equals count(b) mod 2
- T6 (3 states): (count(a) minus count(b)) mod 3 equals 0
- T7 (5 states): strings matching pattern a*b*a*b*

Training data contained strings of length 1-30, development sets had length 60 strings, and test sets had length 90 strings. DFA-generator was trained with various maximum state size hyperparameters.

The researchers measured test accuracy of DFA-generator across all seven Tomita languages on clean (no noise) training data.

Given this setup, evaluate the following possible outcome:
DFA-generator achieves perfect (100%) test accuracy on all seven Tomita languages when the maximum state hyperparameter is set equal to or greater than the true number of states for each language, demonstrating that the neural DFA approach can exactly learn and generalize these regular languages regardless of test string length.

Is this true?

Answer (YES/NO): NO